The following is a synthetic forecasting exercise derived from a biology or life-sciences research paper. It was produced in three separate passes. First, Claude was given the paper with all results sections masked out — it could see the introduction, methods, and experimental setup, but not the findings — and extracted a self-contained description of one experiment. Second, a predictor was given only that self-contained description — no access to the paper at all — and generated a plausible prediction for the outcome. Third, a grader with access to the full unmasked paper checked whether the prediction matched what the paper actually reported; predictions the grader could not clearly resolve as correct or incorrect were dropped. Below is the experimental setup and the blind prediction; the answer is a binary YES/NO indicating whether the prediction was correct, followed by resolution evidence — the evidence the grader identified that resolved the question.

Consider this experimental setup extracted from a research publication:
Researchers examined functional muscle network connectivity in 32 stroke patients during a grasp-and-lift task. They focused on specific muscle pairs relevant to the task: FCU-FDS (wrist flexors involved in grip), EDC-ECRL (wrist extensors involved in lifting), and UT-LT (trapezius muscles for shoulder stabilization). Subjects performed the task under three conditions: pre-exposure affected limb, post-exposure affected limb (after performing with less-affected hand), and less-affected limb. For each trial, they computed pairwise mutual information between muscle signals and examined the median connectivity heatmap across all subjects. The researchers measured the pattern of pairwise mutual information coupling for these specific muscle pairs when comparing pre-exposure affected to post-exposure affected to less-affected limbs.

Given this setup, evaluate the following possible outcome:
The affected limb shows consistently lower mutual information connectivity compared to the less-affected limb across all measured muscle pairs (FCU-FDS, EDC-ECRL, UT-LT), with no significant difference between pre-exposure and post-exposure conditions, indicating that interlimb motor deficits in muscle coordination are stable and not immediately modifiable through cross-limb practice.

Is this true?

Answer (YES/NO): NO